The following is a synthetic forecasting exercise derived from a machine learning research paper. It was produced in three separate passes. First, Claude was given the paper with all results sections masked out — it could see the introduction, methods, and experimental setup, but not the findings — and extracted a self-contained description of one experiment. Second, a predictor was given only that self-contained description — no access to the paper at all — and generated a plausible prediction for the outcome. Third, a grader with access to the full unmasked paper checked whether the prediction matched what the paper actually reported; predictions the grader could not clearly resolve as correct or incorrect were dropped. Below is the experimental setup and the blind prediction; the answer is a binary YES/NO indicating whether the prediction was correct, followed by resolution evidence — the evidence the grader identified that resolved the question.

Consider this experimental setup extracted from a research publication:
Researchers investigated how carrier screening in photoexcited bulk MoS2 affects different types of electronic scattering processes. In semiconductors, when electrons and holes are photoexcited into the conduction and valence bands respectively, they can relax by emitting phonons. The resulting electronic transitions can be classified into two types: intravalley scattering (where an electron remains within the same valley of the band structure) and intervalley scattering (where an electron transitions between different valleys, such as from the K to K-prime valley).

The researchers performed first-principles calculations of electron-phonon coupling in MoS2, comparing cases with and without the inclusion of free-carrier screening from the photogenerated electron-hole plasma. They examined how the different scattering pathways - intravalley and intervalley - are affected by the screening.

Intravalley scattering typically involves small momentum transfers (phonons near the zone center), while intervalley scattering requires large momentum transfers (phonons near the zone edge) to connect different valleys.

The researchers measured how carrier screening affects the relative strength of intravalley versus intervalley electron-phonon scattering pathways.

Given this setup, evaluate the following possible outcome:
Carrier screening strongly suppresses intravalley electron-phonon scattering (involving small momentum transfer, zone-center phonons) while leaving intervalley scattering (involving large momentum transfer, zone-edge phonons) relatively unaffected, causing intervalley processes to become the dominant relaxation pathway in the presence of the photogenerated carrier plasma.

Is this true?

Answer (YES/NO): YES